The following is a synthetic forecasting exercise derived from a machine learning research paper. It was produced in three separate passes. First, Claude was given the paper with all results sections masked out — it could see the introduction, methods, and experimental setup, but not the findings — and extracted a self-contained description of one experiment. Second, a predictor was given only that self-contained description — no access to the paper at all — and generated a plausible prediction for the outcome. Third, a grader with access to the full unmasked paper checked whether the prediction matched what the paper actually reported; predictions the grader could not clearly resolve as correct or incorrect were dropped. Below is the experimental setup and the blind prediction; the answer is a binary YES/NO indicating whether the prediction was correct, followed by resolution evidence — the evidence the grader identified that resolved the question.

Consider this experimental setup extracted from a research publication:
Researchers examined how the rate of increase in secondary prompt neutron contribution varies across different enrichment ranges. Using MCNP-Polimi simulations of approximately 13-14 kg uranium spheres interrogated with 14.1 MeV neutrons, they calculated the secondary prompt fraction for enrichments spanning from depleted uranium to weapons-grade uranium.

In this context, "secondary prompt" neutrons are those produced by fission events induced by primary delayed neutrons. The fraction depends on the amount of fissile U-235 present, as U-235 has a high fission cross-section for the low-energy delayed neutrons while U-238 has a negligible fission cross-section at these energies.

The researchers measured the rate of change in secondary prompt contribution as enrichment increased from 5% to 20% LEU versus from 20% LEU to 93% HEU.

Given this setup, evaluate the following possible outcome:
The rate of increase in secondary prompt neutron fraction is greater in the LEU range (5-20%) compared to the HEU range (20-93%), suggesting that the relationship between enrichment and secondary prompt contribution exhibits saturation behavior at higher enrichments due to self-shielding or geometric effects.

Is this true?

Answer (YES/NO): YES